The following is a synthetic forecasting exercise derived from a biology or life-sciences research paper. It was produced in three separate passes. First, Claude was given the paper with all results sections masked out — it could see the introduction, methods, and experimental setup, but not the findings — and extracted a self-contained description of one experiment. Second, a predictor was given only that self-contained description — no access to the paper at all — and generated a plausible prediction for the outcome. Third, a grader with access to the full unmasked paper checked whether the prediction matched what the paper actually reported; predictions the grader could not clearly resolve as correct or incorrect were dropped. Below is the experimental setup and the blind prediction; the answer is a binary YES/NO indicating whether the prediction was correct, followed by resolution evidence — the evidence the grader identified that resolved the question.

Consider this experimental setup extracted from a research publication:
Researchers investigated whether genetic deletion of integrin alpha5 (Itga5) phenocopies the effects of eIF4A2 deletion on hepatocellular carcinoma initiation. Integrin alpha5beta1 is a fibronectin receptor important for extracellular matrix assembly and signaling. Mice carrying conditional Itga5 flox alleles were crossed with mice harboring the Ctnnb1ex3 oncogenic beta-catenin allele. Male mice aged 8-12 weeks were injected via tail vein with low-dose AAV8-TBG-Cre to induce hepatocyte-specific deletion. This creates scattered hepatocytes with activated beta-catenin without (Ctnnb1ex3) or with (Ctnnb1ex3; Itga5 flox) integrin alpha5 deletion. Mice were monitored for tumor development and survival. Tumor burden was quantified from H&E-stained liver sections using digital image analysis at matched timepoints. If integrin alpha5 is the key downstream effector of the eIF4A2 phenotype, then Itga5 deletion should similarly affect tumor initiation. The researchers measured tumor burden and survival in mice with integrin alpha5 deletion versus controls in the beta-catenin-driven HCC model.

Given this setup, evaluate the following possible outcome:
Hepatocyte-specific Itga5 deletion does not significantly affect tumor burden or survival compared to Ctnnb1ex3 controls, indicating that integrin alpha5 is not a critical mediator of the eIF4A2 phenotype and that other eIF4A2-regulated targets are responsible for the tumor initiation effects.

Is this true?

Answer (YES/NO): NO